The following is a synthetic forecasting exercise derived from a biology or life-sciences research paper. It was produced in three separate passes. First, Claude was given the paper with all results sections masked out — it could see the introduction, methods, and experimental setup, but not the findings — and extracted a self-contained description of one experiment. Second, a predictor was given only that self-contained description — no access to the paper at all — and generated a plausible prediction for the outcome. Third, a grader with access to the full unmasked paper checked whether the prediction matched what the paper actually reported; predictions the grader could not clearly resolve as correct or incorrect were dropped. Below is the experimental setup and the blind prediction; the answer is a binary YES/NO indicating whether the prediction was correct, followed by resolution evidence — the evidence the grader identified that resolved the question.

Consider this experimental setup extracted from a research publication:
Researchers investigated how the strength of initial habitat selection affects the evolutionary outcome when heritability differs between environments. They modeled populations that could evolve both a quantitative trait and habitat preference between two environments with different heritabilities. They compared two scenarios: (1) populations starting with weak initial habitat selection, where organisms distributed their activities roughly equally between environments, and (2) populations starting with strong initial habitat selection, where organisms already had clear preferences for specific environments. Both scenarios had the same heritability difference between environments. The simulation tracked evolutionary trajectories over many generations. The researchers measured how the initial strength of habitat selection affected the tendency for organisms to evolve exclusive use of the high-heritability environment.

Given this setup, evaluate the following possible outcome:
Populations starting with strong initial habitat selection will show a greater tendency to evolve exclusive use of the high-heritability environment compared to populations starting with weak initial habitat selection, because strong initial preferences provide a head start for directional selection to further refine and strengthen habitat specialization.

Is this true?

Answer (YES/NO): NO